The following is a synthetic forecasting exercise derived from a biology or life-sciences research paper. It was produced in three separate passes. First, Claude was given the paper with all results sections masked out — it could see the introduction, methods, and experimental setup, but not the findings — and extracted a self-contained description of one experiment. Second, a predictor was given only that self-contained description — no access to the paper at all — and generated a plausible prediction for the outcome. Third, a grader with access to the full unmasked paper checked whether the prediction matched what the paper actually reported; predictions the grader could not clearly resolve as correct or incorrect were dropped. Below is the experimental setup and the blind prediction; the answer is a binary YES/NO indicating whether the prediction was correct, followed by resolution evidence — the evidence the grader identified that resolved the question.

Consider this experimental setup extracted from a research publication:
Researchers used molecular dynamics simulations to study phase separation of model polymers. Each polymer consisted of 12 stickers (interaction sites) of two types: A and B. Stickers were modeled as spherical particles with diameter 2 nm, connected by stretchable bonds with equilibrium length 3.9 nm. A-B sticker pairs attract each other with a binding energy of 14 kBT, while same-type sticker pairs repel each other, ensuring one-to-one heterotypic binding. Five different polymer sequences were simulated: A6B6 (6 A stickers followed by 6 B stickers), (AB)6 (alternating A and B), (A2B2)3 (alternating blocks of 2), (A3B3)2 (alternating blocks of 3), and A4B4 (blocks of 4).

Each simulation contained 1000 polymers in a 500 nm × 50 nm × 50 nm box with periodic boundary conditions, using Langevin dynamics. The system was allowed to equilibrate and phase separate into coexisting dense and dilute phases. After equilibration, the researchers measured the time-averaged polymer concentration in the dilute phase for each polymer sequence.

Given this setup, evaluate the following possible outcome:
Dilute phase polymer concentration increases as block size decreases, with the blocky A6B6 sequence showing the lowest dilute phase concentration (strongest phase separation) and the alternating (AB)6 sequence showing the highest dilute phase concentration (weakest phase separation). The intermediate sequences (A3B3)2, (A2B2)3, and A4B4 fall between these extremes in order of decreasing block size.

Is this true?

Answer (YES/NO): YES